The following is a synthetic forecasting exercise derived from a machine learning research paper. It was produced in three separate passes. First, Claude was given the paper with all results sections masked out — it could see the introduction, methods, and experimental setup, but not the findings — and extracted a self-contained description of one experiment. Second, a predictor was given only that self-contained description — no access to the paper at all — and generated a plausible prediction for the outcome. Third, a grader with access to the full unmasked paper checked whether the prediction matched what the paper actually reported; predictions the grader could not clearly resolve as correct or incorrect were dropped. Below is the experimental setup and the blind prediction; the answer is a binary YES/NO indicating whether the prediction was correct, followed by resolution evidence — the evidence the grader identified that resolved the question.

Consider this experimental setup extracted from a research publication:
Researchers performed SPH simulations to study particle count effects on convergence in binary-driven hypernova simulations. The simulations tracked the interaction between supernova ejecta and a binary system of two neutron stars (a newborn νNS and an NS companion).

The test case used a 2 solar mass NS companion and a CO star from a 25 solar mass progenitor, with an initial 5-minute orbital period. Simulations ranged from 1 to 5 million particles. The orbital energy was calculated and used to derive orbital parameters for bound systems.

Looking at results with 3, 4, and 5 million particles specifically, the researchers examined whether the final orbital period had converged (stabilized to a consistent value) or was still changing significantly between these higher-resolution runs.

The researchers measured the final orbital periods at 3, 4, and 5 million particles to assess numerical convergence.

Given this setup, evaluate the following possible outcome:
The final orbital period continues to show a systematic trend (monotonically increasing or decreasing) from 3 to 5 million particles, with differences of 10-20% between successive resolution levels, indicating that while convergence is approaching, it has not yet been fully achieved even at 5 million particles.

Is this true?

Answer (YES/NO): NO